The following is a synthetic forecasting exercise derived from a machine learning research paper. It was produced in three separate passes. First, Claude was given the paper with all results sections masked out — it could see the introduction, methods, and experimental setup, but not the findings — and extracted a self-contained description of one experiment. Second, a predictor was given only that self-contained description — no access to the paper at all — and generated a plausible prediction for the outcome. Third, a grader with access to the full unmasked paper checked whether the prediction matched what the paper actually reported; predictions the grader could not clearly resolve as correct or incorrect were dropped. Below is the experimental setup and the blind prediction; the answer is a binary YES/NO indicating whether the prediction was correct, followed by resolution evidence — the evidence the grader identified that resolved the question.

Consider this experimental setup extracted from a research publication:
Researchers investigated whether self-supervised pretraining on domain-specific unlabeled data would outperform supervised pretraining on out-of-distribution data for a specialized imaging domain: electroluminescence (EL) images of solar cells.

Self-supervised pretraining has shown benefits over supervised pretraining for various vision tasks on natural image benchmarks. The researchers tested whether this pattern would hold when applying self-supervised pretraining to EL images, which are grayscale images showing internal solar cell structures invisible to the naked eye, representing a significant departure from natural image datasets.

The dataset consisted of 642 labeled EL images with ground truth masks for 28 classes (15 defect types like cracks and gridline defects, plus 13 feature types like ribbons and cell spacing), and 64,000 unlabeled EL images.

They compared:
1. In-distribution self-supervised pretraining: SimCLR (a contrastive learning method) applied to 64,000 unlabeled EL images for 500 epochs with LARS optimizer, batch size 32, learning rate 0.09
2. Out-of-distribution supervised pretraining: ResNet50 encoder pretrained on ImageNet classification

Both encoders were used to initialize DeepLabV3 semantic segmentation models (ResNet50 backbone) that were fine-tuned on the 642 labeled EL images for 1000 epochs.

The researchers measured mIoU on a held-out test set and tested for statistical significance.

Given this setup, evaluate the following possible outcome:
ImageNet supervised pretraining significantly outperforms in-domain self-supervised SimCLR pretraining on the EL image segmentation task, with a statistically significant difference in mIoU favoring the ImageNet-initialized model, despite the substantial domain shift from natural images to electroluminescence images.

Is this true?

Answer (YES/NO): NO